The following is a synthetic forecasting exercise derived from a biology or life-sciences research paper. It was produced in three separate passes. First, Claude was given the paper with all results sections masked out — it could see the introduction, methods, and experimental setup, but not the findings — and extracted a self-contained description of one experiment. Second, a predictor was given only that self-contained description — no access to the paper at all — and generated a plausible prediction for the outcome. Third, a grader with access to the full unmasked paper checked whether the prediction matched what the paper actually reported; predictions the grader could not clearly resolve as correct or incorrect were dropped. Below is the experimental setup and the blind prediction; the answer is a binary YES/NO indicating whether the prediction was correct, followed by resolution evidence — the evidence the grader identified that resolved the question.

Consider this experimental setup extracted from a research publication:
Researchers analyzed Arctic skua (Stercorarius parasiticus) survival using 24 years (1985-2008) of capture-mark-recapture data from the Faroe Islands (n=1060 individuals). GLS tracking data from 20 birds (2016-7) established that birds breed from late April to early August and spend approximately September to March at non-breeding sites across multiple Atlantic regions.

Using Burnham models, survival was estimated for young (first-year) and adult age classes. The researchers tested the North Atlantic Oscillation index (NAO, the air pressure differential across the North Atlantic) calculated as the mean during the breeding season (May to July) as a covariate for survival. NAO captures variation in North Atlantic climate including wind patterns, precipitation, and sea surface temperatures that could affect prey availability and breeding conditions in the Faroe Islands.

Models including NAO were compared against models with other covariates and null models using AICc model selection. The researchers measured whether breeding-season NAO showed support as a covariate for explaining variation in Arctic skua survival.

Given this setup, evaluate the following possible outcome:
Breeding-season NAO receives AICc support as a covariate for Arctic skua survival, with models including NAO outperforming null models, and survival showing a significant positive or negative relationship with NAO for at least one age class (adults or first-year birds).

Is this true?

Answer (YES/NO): NO